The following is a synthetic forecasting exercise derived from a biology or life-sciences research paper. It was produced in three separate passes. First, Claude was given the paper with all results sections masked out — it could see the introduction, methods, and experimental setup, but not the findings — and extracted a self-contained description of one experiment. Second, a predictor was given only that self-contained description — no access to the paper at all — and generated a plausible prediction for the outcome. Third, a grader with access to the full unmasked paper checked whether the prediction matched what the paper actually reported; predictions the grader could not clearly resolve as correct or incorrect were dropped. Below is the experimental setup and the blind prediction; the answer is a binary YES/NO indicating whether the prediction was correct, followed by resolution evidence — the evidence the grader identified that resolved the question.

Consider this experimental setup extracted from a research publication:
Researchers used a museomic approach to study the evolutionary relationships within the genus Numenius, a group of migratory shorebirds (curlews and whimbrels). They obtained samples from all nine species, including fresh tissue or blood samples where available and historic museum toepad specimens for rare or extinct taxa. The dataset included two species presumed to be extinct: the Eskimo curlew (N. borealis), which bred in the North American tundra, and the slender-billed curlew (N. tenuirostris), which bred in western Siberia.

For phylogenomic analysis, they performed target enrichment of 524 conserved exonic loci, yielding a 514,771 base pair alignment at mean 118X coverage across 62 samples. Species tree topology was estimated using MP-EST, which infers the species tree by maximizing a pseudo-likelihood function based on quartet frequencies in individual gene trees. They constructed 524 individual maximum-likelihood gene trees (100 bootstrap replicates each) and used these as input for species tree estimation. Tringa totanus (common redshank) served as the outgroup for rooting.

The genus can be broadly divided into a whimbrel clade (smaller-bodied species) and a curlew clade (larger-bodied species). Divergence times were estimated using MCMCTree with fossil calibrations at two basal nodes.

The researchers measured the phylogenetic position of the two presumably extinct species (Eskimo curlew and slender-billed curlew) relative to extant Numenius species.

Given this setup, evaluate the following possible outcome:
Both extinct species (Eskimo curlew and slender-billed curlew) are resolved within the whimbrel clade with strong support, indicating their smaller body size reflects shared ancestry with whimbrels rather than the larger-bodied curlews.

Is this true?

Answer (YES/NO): NO